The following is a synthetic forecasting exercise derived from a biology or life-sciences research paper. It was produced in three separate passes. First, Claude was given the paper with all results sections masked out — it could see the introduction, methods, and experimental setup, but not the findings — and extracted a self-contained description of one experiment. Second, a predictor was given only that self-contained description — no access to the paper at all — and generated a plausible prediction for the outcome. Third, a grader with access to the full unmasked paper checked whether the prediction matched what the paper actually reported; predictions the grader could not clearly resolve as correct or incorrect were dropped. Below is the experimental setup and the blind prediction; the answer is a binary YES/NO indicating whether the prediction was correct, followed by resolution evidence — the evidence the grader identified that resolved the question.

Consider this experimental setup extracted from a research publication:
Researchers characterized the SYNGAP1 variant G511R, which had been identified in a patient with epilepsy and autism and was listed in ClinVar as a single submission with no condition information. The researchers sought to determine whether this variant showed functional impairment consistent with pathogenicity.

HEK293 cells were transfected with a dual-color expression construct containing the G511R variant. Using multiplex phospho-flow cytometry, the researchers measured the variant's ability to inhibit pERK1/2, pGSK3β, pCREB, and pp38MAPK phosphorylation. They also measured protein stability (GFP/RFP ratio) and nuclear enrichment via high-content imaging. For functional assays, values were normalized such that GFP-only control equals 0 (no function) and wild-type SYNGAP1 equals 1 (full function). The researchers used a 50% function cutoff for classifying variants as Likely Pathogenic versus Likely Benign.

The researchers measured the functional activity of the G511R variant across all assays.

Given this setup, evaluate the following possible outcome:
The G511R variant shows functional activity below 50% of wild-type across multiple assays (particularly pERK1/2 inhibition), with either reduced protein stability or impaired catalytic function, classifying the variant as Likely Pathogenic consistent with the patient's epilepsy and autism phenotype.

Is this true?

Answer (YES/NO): NO